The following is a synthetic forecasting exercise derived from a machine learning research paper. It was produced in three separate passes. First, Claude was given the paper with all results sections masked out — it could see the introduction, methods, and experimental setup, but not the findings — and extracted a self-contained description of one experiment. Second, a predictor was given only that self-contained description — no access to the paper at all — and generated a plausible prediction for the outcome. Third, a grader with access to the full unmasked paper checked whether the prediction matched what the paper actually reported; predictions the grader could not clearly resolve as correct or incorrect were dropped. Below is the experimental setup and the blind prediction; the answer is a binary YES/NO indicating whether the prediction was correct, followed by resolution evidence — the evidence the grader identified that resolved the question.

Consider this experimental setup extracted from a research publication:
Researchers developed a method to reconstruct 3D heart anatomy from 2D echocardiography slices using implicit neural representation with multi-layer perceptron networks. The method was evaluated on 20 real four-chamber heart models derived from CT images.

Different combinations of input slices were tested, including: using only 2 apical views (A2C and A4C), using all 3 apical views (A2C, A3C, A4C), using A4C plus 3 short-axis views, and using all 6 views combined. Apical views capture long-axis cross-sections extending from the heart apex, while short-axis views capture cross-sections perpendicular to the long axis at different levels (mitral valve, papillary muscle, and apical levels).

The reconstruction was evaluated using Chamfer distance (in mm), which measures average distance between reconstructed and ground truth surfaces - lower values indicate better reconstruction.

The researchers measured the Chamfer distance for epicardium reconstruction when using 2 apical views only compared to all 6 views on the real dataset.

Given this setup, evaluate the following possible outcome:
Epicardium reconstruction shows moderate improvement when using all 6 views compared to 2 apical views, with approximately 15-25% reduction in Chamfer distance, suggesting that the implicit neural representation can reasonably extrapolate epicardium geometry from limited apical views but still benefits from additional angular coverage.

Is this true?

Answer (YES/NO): NO